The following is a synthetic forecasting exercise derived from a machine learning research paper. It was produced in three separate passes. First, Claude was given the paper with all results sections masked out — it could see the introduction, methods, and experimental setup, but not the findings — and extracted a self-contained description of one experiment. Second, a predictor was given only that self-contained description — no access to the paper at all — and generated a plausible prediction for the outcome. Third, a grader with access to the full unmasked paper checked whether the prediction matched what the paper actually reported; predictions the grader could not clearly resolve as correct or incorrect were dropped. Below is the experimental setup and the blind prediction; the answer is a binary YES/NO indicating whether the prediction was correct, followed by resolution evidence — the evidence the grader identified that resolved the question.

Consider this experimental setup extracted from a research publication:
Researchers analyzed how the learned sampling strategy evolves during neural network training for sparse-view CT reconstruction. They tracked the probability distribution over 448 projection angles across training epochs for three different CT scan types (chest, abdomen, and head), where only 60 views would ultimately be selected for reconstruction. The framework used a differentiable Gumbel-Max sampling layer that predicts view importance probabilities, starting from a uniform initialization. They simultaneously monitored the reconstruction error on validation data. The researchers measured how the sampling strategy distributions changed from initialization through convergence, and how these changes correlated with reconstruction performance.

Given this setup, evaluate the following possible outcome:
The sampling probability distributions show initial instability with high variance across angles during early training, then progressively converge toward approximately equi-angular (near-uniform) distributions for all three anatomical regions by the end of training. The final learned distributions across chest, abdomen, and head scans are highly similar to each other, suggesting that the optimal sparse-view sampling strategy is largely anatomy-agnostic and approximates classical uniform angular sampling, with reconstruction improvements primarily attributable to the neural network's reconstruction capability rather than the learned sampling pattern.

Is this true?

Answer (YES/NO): NO